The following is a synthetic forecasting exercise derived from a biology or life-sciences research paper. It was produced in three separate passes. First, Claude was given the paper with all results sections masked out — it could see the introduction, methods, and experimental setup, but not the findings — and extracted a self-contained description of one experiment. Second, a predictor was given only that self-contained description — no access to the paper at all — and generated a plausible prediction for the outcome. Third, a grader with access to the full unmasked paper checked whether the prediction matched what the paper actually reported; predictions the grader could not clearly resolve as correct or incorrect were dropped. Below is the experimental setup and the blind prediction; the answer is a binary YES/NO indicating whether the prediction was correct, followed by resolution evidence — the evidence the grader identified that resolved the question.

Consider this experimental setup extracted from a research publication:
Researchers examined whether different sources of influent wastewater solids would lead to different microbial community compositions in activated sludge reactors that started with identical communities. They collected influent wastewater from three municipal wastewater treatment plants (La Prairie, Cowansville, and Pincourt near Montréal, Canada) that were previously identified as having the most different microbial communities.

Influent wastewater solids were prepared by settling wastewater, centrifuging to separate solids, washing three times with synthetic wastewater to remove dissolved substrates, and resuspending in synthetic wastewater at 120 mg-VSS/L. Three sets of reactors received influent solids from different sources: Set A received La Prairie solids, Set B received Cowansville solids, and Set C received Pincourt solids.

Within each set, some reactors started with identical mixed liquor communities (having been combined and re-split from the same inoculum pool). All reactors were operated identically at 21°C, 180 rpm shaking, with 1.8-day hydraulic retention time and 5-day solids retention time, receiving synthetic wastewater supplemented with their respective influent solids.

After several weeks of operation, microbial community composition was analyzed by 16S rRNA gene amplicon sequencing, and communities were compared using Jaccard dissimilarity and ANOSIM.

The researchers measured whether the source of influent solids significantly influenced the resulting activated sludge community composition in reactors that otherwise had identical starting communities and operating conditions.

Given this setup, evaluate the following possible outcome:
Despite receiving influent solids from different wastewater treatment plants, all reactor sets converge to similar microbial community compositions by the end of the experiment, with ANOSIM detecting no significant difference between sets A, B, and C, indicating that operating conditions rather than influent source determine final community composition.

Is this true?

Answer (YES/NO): NO